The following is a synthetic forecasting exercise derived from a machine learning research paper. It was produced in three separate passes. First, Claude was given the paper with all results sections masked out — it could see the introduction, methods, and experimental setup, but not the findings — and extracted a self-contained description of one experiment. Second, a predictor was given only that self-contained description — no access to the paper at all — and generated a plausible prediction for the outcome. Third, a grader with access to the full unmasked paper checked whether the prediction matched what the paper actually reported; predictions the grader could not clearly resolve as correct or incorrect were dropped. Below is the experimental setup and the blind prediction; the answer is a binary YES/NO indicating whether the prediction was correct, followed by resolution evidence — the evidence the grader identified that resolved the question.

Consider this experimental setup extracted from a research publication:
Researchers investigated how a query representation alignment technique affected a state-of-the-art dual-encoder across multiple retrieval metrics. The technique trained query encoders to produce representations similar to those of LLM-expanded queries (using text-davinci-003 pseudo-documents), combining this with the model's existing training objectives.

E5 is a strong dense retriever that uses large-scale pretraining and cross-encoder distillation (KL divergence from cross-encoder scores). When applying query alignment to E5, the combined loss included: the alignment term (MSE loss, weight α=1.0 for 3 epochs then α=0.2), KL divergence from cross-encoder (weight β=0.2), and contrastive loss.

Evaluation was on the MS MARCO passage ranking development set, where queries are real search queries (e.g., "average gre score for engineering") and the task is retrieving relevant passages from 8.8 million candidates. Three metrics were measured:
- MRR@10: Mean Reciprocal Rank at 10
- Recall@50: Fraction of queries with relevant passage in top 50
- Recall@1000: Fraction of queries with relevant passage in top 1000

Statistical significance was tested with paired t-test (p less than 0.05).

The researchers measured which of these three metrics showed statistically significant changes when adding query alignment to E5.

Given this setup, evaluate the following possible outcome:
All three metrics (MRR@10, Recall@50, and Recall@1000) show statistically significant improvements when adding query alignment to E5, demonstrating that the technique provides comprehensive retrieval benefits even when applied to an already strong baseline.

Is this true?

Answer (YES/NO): NO